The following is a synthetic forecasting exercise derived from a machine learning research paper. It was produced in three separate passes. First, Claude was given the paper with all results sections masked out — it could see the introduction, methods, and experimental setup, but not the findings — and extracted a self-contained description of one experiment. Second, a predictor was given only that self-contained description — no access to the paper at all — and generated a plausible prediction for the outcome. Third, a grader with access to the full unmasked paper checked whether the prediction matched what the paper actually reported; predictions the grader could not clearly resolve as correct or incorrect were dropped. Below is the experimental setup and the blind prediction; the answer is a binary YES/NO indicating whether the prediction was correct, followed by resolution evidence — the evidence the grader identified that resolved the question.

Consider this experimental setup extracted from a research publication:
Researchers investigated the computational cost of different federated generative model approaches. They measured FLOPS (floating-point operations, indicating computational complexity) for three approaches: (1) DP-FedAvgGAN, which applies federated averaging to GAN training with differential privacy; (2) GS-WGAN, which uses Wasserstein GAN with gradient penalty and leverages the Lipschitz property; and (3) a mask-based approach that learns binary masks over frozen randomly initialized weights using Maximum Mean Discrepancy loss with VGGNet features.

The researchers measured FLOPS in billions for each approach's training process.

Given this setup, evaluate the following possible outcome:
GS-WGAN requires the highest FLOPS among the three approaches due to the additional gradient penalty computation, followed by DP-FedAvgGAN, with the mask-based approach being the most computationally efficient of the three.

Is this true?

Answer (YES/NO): NO